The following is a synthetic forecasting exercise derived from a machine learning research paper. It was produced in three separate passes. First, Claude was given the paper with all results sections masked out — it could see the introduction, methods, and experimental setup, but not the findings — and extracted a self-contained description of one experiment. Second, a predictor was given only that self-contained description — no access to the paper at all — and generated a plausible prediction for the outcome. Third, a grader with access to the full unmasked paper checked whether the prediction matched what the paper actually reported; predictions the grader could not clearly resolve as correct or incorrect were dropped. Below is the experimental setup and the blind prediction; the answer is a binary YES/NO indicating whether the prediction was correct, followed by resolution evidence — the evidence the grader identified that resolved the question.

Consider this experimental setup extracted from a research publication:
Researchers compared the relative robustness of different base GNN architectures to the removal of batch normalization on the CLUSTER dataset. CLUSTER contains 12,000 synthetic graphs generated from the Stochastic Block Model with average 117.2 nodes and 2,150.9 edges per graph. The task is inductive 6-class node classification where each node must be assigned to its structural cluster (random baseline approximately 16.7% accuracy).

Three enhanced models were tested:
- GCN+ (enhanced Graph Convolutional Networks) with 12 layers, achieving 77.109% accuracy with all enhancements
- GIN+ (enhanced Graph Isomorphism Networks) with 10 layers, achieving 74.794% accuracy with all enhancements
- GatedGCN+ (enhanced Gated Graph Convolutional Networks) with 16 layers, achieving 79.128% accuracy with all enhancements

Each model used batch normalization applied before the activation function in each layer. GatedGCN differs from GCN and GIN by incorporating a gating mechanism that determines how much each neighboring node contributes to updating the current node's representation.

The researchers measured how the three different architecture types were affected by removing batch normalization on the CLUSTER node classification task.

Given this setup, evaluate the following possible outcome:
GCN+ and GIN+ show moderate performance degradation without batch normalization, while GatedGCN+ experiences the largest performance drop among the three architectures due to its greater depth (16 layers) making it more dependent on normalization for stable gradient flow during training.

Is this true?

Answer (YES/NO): NO